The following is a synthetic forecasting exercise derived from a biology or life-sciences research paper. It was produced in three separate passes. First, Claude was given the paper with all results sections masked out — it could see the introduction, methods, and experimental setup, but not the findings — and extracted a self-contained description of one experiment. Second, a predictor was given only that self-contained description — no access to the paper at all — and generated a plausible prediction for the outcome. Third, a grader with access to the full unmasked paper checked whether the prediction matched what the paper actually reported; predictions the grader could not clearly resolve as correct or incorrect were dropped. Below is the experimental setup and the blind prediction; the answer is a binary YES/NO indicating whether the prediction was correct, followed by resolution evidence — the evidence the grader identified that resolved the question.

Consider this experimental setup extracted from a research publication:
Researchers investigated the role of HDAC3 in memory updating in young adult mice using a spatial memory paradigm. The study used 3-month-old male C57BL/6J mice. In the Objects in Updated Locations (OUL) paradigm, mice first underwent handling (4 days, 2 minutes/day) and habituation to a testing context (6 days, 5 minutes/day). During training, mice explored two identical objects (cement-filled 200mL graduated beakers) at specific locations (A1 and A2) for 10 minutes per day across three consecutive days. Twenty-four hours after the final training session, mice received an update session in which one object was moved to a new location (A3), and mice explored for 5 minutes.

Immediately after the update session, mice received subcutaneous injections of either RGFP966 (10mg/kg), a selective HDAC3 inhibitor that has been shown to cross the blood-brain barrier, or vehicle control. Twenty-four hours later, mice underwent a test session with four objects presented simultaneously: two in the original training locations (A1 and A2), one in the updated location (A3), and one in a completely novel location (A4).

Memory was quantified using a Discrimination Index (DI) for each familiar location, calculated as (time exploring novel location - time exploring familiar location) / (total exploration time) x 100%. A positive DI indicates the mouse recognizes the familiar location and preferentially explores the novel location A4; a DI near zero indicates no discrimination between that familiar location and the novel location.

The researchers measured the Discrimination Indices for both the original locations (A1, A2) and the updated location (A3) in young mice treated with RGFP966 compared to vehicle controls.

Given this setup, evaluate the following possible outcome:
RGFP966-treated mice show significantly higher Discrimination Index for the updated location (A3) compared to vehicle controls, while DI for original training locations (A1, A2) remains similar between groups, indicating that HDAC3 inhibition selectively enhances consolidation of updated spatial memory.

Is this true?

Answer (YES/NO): NO